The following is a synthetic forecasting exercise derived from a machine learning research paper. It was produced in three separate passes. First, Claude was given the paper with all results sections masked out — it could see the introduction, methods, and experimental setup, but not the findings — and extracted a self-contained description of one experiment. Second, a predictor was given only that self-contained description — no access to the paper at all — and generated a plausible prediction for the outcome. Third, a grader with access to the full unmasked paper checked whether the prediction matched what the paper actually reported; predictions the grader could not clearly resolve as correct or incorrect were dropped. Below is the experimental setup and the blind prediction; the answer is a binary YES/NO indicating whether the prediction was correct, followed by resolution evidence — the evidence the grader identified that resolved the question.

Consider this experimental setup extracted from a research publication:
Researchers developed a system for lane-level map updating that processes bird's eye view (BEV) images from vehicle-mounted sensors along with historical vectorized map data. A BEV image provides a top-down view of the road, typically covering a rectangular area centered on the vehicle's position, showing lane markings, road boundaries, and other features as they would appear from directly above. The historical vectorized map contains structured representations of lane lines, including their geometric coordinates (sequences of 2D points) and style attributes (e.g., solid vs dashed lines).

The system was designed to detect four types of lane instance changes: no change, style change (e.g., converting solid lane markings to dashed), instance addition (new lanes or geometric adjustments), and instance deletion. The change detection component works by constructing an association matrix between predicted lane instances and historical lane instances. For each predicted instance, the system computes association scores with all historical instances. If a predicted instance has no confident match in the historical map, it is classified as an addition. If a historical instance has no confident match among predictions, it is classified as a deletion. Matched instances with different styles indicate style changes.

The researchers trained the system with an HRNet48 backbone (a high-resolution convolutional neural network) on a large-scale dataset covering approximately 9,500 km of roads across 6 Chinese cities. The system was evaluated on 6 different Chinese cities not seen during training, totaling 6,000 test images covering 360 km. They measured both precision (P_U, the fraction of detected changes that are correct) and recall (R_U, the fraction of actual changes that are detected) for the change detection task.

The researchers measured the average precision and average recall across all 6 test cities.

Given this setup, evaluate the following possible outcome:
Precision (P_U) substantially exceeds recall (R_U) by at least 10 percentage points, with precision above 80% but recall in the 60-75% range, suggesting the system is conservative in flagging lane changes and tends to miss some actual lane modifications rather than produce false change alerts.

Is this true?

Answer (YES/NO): NO